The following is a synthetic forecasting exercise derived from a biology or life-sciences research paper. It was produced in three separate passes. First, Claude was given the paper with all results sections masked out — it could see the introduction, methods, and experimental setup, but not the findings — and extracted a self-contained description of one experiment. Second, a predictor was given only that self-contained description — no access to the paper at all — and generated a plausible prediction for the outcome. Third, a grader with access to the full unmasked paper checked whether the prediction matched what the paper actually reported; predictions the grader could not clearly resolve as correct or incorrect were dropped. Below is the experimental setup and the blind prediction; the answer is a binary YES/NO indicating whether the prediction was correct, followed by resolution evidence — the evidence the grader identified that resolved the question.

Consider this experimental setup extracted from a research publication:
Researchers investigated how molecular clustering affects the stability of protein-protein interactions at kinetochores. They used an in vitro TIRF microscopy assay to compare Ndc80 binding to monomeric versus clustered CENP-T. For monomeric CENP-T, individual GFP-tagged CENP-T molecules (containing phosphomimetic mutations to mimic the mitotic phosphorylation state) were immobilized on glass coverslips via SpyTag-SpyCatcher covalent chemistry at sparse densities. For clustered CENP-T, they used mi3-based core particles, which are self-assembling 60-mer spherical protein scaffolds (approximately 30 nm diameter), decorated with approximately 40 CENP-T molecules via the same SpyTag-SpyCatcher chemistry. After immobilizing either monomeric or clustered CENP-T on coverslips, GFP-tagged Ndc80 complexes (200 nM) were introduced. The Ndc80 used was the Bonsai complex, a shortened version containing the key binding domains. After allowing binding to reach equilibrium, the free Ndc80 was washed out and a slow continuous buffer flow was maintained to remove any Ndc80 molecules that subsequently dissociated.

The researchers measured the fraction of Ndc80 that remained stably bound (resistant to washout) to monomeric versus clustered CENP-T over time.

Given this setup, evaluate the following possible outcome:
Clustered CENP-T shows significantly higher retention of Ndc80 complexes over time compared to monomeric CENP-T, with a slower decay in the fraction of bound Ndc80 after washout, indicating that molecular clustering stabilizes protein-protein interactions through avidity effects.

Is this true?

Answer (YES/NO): NO